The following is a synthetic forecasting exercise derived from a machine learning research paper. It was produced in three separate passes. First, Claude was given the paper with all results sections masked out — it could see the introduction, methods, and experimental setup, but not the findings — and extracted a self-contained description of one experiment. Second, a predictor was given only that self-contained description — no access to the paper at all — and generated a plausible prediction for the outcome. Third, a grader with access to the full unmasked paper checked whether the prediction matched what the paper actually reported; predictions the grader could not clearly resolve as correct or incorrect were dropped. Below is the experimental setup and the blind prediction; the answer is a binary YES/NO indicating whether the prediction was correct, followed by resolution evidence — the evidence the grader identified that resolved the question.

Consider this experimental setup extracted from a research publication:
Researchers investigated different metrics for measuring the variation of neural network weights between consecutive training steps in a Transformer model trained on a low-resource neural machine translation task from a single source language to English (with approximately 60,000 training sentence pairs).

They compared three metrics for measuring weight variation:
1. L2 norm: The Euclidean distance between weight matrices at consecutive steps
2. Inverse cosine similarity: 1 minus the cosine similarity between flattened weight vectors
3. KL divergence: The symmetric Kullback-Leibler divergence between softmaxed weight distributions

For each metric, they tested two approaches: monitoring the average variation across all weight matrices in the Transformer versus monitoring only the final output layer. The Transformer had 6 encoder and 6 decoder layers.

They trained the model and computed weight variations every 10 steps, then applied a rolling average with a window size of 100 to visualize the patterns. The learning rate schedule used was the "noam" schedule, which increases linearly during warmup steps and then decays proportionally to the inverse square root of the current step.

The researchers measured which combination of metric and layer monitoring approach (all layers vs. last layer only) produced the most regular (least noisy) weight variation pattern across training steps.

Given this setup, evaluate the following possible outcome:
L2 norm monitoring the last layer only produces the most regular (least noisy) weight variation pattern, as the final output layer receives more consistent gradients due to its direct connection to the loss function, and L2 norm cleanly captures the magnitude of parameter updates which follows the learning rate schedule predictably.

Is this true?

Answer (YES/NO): NO